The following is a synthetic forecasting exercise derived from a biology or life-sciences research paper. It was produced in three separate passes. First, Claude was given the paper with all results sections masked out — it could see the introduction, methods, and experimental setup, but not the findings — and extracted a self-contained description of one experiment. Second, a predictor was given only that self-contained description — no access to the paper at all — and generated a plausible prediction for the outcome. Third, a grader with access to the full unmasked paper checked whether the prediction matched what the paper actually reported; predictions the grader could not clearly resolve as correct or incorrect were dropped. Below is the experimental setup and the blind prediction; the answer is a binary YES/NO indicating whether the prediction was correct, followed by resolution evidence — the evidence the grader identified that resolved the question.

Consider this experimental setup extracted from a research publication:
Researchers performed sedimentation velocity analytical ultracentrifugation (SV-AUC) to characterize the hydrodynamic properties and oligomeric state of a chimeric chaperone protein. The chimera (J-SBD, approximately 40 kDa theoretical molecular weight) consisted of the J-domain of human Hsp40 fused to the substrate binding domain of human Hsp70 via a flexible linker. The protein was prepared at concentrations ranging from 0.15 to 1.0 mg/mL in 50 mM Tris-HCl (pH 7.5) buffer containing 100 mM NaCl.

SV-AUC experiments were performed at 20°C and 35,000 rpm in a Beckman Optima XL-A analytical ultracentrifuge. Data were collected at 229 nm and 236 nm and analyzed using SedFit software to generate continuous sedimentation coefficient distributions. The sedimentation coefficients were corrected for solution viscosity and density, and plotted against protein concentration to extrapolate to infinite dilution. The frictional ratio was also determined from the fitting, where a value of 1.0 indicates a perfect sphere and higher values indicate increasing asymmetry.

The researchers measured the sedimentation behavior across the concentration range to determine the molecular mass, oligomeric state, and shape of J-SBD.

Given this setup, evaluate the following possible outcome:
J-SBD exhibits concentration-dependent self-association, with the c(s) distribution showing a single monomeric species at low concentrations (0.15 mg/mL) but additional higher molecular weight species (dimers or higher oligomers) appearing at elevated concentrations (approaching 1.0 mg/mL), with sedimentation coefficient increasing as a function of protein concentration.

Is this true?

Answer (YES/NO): NO